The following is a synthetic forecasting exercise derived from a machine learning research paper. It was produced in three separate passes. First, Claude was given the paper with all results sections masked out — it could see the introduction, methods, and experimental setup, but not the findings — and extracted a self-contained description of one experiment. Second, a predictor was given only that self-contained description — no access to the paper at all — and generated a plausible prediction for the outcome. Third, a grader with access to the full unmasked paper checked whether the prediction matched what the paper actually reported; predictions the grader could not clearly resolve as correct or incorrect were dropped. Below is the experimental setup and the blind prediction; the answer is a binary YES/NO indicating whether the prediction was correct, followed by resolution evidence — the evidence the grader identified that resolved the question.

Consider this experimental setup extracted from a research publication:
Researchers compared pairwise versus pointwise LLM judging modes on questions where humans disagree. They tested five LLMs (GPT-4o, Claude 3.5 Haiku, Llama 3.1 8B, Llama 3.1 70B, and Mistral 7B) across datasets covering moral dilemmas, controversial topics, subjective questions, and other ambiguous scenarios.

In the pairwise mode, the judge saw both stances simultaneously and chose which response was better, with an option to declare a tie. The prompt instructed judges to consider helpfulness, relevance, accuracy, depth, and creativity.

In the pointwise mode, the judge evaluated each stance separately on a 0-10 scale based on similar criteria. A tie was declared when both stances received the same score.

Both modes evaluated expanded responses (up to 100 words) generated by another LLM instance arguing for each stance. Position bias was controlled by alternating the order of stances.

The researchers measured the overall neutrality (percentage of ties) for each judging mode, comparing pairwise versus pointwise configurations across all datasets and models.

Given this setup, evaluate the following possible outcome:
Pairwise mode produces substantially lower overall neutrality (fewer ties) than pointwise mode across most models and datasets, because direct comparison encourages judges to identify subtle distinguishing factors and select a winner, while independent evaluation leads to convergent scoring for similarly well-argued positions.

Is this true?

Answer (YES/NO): YES